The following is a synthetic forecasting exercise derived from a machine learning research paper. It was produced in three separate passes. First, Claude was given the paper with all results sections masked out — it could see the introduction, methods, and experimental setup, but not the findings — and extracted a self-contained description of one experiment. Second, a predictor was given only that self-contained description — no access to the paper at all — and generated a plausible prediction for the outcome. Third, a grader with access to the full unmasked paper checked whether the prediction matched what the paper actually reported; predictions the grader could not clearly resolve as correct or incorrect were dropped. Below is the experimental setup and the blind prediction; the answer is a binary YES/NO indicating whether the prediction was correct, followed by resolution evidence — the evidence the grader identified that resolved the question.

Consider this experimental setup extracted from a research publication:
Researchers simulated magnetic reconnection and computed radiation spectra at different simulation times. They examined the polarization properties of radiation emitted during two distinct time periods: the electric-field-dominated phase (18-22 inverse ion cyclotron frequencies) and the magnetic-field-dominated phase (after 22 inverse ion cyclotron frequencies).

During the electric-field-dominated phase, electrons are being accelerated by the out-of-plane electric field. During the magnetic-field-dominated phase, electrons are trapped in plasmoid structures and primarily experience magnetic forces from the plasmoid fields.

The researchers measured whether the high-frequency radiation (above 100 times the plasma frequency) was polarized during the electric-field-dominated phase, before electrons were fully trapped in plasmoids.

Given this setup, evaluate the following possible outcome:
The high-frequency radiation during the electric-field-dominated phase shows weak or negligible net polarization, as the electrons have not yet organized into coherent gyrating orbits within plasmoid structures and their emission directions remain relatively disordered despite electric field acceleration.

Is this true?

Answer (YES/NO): NO